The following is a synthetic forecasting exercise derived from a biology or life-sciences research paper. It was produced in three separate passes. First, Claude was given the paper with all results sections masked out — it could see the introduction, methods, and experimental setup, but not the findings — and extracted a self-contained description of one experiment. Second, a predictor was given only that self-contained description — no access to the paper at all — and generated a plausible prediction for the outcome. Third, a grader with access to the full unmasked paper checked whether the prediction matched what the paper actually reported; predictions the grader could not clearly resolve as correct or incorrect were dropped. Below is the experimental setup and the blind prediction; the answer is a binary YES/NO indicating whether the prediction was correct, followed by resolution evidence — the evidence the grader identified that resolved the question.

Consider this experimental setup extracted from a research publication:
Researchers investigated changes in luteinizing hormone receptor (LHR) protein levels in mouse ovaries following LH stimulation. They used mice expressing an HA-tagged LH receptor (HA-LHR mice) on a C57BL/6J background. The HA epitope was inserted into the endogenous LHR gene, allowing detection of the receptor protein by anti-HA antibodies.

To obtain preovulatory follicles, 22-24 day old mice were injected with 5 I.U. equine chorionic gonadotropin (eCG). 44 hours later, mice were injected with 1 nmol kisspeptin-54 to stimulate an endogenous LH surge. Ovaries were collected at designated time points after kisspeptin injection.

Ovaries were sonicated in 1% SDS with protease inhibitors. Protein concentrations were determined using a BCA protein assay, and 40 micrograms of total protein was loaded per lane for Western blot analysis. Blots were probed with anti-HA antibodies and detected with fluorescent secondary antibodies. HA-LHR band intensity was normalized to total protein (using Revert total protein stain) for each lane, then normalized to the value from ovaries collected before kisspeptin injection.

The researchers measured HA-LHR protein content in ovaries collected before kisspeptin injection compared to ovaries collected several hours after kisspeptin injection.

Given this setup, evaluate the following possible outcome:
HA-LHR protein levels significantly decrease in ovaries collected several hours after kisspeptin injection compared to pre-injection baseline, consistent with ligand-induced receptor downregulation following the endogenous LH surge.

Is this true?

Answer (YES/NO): NO